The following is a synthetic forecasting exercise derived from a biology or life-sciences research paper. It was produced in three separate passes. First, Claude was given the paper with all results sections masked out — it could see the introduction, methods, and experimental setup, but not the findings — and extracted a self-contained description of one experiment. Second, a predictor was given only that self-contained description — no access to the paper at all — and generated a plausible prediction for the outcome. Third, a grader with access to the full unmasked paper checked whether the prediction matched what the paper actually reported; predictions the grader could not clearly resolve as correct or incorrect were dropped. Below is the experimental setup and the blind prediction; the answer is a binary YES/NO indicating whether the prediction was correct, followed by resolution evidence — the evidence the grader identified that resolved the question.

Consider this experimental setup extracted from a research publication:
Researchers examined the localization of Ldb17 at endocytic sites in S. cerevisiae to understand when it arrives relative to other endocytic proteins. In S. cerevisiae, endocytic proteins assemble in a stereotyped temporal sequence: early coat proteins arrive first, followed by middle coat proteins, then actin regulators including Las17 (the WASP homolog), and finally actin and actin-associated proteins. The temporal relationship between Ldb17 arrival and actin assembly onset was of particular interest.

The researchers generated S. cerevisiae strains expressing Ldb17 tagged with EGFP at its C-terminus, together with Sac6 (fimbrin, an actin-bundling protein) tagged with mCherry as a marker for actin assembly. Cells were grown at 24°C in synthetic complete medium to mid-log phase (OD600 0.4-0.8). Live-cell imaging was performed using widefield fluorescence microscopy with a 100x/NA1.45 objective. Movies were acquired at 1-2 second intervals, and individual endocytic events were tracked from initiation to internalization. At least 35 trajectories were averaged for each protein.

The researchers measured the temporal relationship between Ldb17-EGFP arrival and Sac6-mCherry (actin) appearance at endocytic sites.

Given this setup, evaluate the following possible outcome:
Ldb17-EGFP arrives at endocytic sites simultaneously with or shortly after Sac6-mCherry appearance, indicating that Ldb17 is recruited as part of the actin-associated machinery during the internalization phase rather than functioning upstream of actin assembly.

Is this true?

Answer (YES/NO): NO